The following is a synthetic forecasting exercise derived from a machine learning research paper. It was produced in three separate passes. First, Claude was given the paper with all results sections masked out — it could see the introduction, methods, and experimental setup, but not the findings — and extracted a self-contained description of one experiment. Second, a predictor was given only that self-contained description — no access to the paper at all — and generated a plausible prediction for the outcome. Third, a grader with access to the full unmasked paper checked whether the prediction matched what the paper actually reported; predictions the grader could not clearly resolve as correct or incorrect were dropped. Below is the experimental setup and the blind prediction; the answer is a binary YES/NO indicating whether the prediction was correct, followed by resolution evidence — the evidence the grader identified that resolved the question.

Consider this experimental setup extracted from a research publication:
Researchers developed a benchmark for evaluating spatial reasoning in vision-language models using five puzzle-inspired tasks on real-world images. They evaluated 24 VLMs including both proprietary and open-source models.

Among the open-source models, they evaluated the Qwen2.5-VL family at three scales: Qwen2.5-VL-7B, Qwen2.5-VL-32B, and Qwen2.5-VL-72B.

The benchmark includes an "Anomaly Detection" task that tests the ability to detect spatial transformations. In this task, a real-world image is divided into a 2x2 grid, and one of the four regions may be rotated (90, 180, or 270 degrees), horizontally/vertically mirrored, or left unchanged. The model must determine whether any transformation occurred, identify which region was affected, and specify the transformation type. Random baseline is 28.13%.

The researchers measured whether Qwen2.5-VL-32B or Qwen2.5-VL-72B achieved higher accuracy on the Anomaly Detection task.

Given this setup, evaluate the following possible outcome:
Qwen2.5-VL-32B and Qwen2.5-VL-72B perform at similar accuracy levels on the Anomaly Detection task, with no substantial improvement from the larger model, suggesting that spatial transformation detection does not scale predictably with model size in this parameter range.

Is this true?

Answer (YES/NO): YES